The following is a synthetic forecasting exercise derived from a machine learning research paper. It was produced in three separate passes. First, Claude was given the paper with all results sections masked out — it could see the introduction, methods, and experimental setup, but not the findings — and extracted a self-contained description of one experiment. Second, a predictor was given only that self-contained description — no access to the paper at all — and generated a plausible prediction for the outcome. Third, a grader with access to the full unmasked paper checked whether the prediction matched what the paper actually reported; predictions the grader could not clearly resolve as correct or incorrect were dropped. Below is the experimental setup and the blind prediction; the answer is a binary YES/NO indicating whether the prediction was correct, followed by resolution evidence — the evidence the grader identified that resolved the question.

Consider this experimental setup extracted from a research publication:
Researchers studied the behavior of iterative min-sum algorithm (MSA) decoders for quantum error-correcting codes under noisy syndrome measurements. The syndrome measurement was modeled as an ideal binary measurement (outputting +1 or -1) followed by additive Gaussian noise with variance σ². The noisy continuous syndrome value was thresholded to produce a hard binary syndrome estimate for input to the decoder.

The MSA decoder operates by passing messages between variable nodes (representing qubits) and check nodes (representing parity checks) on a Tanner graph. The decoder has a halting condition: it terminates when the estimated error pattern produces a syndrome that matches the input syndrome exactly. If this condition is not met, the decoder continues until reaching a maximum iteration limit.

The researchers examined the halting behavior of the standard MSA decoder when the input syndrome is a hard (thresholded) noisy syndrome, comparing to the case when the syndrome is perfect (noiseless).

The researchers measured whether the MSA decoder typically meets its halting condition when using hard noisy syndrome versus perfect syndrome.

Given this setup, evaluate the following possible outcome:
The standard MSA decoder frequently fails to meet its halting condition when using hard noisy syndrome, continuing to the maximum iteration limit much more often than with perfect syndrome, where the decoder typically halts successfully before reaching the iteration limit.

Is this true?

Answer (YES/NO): YES